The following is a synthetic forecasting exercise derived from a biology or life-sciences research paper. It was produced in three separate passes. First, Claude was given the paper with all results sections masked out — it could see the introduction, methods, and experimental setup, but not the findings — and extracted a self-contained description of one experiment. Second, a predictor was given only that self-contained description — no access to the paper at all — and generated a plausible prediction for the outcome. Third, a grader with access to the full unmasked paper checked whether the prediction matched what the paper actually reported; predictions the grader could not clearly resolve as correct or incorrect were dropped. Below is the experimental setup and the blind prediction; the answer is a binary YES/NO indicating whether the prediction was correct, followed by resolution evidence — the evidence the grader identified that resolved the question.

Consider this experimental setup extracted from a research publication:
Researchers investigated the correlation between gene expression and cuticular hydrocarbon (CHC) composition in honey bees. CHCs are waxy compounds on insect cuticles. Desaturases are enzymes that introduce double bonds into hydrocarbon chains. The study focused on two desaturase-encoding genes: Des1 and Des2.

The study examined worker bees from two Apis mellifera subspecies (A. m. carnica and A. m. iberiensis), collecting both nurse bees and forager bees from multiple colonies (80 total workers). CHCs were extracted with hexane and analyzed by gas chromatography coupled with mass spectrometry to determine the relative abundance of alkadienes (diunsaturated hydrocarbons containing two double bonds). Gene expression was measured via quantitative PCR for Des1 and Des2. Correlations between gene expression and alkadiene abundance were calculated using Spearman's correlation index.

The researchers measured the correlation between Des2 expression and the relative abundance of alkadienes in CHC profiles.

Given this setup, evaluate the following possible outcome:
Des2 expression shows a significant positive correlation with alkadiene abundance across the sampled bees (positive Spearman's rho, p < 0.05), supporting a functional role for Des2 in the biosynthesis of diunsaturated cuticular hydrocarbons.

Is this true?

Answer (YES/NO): NO